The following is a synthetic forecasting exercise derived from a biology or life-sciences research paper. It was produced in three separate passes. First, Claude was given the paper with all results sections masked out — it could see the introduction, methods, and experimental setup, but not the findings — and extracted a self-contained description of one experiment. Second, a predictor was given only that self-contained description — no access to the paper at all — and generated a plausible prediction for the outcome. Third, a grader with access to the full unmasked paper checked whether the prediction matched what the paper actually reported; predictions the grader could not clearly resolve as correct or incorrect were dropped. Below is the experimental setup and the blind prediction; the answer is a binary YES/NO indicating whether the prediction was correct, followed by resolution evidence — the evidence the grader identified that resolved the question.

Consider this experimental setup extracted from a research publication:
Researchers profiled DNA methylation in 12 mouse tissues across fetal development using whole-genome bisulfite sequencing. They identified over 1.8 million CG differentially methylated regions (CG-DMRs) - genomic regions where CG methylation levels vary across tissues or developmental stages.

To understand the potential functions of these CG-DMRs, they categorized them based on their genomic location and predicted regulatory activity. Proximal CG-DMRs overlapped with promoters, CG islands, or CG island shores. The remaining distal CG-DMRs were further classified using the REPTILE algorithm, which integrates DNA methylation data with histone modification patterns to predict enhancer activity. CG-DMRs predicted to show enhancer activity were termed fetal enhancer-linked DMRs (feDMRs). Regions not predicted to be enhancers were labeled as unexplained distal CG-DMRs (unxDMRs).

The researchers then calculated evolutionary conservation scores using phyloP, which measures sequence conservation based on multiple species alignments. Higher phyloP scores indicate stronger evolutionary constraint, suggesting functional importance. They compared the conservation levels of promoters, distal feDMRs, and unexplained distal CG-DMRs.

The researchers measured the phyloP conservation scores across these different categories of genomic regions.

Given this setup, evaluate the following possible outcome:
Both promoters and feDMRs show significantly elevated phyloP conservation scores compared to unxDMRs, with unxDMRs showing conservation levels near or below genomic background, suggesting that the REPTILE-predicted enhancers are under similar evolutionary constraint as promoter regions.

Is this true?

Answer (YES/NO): NO